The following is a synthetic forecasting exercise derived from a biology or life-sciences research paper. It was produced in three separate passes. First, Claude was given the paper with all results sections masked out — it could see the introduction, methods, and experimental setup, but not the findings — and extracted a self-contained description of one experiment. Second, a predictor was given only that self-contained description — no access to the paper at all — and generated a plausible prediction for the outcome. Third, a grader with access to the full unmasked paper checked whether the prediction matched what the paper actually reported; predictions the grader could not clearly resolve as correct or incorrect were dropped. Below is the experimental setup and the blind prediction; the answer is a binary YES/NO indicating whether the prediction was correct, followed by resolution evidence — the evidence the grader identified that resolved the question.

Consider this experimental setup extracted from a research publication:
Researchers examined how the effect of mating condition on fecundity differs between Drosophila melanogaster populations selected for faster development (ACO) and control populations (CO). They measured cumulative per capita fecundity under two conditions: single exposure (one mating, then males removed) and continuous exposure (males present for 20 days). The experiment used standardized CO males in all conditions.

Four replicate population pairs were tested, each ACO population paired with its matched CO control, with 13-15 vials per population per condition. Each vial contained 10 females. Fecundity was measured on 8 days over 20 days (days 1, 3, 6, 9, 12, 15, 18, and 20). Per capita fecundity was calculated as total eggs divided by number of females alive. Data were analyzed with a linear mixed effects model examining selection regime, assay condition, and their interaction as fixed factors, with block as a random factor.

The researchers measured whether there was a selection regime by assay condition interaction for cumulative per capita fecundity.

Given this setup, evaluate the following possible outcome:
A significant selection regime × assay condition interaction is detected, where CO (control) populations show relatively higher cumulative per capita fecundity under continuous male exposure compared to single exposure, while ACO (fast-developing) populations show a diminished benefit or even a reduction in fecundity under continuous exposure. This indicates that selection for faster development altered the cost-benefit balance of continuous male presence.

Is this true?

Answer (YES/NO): NO